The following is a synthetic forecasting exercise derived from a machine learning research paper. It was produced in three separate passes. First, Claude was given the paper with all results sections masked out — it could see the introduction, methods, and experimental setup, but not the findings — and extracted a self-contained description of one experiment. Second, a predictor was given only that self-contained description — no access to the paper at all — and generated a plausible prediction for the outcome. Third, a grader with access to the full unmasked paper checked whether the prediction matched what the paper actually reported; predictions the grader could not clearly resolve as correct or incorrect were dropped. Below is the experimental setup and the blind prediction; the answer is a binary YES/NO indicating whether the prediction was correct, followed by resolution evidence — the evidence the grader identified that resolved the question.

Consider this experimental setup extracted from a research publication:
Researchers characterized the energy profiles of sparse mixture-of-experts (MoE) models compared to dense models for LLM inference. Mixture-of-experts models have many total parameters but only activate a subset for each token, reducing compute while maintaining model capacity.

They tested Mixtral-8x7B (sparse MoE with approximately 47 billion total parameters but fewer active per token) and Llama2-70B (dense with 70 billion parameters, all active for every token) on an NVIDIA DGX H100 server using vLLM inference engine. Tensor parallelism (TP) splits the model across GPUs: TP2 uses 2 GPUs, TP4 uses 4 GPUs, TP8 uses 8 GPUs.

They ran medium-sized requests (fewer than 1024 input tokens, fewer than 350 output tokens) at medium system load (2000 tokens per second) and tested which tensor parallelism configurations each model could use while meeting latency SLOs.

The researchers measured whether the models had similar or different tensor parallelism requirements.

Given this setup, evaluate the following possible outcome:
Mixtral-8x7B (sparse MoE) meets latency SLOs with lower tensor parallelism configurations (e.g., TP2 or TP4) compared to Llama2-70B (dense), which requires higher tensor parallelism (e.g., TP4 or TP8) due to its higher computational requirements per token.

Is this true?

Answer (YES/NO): YES